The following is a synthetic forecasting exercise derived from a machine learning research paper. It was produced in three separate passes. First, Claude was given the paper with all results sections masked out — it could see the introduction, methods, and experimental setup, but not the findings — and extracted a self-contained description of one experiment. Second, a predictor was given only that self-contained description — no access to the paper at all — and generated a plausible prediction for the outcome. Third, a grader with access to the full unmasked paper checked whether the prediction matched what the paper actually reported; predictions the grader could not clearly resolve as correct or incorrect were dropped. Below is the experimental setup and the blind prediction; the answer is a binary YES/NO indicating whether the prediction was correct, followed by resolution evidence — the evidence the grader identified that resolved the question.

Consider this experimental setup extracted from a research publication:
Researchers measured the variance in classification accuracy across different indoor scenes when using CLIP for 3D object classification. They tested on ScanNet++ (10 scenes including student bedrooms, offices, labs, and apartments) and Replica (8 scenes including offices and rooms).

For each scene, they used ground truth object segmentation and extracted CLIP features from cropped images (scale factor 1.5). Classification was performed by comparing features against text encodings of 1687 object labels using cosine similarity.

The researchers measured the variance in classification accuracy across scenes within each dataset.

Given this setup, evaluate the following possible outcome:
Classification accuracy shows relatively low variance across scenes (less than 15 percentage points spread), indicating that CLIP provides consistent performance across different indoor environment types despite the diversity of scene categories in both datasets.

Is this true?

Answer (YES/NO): NO